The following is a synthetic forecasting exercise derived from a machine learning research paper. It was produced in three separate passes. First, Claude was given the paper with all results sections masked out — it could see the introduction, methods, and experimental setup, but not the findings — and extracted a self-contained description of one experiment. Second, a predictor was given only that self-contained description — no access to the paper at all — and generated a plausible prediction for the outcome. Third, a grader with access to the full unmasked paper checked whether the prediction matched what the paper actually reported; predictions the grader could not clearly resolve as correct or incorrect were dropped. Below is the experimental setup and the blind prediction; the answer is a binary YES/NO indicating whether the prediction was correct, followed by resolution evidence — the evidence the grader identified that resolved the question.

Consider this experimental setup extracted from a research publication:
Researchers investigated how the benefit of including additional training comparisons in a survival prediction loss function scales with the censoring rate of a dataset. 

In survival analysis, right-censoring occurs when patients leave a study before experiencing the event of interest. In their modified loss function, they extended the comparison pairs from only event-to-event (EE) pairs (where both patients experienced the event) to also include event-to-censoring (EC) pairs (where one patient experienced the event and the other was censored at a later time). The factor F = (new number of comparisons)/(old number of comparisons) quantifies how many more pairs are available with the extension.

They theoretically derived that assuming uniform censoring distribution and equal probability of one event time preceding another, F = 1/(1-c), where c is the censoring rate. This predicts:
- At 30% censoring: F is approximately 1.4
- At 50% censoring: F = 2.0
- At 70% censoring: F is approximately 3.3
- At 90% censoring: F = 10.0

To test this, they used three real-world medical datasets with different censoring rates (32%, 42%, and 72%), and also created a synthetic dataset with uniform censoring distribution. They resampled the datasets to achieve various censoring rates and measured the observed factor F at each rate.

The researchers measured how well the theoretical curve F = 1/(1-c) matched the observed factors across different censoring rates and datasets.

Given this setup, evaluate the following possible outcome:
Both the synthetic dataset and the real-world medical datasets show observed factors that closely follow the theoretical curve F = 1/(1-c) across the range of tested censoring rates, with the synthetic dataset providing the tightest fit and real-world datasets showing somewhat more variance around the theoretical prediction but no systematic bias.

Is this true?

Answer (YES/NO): NO